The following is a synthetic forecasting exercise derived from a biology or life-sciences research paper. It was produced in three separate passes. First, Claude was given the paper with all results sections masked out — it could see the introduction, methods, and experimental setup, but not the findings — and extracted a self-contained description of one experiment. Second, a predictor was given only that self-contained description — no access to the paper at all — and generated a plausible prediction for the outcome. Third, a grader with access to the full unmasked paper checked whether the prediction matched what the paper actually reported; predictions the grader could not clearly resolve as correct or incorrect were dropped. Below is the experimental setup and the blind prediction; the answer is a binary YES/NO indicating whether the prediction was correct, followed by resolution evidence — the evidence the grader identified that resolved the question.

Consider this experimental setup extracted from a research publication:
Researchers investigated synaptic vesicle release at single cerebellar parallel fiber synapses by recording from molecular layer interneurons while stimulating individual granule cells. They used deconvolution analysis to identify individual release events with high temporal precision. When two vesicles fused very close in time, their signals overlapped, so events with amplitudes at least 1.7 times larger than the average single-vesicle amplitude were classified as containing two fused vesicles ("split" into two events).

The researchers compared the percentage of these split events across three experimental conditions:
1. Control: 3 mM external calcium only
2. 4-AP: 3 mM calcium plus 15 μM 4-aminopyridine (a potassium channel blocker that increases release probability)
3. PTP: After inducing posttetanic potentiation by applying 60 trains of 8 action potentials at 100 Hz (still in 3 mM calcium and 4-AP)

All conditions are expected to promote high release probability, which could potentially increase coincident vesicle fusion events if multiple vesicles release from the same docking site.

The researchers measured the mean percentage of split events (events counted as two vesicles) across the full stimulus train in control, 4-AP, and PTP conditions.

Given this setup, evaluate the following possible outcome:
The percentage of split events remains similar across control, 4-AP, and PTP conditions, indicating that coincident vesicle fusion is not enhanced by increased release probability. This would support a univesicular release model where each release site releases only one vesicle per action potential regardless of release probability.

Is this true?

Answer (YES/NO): NO